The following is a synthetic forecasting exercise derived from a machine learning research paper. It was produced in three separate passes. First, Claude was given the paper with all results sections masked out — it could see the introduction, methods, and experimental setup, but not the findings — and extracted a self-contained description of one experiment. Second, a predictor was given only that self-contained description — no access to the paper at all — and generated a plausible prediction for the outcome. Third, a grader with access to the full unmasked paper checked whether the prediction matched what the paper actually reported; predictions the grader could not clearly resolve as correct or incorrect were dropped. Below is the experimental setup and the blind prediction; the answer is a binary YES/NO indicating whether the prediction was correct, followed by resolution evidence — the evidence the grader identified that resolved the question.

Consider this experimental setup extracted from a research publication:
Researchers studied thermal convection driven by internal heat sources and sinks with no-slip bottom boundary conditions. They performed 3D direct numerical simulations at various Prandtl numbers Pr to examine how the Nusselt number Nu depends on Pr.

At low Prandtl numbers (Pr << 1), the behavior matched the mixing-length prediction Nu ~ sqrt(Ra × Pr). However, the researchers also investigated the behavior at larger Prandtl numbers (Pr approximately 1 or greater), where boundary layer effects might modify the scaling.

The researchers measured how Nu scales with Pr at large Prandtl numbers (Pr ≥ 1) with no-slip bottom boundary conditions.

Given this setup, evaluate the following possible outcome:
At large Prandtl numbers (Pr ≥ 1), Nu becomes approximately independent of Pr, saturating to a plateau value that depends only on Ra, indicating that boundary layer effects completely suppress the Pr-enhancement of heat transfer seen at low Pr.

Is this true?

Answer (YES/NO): NO